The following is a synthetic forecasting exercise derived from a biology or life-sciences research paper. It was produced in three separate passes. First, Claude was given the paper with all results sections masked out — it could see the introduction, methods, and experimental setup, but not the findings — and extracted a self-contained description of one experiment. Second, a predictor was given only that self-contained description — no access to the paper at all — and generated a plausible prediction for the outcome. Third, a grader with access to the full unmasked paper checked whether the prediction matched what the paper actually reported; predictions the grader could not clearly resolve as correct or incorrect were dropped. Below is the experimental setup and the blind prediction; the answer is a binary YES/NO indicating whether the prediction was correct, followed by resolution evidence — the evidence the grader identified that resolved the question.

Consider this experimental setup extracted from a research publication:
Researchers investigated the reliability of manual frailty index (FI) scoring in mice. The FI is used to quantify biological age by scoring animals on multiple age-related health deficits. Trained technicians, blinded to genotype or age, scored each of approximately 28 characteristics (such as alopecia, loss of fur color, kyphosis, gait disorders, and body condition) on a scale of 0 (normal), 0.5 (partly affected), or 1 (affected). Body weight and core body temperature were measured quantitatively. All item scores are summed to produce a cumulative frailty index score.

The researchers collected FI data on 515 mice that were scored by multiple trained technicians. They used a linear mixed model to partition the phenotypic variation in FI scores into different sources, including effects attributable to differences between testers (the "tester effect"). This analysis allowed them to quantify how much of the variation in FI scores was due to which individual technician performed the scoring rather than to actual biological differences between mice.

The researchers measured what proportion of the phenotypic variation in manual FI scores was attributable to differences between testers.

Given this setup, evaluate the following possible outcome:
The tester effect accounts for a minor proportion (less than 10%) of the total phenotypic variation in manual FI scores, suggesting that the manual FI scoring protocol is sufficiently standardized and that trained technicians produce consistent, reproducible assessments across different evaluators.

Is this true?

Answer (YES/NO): NO